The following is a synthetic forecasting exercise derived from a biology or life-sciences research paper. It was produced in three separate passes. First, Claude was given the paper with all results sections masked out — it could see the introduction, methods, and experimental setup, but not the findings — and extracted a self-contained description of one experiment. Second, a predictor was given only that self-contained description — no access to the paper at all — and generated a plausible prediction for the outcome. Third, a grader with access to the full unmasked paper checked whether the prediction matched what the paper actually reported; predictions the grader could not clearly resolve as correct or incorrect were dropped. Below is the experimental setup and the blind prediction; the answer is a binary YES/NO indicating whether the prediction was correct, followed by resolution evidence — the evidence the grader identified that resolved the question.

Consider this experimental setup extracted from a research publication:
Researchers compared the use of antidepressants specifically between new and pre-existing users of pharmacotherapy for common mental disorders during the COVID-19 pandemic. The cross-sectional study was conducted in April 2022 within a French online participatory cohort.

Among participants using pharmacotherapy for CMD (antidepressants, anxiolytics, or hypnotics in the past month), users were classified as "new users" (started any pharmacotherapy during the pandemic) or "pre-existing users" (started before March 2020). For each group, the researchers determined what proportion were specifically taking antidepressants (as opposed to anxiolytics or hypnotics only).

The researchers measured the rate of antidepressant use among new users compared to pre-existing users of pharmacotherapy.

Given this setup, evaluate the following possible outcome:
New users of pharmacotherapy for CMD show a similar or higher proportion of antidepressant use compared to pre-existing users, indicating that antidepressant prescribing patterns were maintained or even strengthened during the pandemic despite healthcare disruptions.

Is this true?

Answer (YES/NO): NO